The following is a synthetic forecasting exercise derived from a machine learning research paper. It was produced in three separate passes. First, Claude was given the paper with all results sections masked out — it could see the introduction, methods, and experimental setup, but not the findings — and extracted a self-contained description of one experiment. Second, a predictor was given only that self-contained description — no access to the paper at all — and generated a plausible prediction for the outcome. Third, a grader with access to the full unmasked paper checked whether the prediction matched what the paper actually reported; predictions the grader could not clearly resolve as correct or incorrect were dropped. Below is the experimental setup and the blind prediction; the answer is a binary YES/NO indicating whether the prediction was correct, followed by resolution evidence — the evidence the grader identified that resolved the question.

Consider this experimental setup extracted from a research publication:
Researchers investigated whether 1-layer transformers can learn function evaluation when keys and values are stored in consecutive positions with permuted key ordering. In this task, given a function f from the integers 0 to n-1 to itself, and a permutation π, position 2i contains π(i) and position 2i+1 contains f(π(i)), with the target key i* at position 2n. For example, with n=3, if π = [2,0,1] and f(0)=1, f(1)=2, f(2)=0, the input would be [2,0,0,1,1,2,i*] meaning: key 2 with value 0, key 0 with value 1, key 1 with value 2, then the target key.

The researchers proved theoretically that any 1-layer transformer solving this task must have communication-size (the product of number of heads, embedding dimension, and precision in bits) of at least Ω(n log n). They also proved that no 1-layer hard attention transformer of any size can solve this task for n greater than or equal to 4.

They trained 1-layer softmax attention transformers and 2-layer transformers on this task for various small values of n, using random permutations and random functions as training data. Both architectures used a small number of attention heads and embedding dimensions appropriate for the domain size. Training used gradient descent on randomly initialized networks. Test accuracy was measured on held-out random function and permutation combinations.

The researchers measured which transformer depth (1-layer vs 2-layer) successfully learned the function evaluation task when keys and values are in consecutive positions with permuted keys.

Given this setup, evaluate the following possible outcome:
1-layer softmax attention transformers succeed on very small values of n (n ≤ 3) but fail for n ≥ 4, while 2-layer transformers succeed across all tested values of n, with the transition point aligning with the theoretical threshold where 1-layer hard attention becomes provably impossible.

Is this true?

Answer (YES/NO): NO